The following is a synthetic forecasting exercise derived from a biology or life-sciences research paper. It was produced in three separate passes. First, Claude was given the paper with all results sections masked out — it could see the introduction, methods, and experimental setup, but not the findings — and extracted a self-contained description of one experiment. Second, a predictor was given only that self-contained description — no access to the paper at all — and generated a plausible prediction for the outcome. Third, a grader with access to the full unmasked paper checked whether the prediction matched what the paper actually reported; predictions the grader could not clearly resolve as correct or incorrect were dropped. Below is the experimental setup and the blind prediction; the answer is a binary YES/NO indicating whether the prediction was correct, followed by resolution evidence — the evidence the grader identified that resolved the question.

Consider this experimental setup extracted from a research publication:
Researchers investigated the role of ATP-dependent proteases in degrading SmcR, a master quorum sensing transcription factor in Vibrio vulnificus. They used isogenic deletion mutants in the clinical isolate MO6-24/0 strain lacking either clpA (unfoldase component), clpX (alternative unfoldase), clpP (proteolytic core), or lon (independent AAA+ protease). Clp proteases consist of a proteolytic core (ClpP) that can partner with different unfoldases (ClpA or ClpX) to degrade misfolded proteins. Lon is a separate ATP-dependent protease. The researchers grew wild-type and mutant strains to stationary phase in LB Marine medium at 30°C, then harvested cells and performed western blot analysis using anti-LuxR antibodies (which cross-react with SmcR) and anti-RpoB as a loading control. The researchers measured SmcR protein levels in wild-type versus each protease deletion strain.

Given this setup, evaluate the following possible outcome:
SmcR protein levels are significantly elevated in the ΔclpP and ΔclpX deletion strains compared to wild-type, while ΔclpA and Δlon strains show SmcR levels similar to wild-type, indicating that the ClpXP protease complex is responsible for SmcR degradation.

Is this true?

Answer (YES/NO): NO